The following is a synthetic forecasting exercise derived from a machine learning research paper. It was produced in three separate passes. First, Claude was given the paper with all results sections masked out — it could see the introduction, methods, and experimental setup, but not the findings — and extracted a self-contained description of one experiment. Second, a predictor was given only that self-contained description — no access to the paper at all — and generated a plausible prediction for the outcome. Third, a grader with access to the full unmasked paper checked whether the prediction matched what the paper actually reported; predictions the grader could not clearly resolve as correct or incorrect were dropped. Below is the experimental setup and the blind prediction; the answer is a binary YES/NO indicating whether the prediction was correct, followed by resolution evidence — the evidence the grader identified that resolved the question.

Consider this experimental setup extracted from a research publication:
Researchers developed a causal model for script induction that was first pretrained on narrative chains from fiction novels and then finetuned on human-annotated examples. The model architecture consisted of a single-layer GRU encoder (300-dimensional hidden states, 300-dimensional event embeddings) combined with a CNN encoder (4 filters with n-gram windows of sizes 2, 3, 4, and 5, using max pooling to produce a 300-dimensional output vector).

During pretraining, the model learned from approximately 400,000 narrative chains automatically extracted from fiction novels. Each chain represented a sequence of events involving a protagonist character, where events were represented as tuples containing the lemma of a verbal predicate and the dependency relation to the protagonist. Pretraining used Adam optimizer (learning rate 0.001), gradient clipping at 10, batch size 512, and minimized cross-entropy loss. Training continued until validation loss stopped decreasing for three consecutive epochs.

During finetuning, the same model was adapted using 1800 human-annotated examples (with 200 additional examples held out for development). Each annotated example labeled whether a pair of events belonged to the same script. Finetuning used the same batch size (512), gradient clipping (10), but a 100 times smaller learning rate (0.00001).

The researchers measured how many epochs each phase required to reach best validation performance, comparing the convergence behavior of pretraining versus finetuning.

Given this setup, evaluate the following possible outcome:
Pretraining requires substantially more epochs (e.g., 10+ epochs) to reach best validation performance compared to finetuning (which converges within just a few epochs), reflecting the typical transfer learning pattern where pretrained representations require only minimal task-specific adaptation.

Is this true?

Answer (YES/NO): NO